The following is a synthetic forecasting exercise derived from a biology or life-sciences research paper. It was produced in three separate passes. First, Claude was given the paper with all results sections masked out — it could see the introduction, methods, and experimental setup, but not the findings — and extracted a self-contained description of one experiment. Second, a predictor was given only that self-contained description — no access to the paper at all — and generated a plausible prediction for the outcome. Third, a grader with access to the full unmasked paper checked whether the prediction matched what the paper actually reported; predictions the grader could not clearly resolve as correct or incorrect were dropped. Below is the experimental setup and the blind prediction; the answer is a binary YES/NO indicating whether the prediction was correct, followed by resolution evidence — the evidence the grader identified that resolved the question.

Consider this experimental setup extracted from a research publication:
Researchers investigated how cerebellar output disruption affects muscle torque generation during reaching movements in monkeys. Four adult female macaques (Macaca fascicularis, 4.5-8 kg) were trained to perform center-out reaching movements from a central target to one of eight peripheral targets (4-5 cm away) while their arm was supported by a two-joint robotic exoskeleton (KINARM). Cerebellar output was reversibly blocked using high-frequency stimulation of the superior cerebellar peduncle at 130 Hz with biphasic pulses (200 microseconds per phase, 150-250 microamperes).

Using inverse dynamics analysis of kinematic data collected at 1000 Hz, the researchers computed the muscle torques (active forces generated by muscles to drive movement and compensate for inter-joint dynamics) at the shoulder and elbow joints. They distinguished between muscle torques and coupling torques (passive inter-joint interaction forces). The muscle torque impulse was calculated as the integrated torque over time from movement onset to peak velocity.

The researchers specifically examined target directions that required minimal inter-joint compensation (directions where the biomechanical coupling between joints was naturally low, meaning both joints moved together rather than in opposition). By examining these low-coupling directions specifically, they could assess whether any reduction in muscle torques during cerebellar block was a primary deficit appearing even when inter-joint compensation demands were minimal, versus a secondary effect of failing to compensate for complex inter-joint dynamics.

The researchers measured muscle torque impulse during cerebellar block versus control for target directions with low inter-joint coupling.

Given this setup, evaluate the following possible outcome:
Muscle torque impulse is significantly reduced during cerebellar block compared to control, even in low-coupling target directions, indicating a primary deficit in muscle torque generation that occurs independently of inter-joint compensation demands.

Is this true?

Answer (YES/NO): YES